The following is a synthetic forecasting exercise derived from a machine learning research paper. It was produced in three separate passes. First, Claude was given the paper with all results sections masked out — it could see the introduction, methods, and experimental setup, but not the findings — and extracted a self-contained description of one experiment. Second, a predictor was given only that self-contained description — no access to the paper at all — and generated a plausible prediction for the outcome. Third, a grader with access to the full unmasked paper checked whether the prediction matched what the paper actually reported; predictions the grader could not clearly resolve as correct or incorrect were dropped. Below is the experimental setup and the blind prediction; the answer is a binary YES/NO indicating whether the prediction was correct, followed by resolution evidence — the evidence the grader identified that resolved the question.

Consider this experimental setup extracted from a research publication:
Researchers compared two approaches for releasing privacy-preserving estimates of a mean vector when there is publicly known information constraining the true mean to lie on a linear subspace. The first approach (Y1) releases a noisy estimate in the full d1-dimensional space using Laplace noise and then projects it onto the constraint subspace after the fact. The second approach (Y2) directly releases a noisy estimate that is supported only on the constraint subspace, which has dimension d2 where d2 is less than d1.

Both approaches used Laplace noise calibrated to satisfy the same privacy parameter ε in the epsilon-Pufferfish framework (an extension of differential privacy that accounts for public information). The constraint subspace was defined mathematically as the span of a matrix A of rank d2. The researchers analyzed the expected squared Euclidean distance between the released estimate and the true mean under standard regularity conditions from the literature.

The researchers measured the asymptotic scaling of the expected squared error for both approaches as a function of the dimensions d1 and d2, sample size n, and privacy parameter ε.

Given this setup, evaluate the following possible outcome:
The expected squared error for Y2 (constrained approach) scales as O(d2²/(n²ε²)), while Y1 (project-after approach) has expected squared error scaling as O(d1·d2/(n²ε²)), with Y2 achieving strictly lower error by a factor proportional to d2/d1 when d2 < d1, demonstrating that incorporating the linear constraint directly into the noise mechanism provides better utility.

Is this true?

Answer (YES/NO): NO